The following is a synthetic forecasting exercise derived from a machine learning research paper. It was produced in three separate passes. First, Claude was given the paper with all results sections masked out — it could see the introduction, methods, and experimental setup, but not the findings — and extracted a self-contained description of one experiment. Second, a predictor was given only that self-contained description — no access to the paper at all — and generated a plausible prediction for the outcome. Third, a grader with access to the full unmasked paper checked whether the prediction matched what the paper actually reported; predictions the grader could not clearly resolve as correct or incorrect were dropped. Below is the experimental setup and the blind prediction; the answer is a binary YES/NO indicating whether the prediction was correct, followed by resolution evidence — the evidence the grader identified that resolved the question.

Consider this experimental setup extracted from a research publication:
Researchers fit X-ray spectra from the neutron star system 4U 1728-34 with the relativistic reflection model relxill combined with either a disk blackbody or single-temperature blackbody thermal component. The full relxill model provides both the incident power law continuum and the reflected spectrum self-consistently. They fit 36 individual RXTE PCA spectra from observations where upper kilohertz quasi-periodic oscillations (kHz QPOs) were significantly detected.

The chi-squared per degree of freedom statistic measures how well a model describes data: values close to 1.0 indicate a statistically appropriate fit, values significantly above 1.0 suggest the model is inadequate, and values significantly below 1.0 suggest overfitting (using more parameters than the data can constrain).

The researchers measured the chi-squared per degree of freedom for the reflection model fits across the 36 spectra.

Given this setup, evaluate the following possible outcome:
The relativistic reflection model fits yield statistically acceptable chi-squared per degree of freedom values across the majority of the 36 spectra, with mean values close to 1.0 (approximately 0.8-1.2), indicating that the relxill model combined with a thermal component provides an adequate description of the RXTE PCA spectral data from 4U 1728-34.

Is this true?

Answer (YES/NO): NO